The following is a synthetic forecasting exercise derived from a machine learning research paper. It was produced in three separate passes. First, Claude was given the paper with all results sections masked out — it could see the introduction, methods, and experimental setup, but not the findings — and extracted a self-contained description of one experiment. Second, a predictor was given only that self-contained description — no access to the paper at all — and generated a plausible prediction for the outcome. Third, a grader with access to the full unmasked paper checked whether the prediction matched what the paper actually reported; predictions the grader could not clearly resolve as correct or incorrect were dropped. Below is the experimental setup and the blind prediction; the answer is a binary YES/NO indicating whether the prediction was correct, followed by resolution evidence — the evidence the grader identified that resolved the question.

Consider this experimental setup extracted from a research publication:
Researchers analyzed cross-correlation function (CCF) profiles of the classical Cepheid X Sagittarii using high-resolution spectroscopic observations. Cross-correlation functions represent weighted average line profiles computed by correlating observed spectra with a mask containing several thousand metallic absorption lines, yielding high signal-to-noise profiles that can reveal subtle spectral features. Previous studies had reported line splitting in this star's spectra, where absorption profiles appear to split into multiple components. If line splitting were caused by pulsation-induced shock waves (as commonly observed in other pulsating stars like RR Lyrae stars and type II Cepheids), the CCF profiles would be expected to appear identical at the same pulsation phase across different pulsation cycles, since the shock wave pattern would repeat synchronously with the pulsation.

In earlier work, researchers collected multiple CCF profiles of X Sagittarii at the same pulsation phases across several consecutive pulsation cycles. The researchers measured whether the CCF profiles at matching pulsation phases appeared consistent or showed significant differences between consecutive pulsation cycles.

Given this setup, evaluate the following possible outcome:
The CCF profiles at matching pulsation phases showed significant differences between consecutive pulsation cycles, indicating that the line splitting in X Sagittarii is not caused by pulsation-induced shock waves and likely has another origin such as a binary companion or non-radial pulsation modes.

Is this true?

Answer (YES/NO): YES